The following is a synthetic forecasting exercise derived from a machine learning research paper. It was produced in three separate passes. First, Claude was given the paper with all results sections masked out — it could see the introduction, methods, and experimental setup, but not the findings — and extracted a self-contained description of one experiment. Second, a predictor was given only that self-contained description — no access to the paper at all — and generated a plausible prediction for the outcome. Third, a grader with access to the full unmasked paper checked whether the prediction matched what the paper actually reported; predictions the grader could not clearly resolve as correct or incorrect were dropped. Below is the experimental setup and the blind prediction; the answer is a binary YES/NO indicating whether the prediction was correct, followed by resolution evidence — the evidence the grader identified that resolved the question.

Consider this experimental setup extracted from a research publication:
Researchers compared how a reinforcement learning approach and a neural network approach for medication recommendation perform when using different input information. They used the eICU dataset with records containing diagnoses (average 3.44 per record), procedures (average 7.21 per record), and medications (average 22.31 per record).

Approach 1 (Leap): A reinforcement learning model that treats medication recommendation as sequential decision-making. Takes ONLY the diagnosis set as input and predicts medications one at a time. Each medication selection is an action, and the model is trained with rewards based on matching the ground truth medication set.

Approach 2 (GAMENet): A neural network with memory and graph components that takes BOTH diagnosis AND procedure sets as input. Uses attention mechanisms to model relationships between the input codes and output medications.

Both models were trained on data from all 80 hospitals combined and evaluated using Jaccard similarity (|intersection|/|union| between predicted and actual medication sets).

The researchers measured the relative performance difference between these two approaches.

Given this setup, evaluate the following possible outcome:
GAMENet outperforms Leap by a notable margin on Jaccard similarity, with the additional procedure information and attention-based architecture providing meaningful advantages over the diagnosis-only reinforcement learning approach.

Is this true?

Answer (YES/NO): YES